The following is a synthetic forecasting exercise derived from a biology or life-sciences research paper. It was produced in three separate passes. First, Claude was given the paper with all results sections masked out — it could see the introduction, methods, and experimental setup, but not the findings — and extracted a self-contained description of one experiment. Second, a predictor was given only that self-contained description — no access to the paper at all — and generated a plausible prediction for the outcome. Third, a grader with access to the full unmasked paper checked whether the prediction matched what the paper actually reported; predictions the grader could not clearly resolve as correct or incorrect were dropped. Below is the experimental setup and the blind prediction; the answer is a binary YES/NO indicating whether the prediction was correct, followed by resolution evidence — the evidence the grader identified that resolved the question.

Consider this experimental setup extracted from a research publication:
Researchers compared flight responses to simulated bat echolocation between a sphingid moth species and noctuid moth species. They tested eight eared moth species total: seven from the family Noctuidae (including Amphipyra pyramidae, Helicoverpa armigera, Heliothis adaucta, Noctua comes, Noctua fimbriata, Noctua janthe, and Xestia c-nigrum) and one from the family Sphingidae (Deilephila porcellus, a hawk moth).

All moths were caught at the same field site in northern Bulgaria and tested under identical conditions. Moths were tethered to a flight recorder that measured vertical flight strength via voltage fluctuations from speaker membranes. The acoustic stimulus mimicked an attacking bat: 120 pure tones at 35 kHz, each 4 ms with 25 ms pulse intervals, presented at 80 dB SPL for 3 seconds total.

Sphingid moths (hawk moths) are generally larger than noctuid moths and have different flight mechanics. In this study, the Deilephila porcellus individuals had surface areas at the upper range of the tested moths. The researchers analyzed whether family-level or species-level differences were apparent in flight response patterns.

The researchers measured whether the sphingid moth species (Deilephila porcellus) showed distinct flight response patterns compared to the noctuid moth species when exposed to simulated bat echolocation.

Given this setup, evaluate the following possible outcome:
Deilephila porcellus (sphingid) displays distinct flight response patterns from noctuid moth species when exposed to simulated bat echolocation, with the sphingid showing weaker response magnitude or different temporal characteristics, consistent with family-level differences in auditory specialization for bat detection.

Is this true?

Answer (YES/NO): NO